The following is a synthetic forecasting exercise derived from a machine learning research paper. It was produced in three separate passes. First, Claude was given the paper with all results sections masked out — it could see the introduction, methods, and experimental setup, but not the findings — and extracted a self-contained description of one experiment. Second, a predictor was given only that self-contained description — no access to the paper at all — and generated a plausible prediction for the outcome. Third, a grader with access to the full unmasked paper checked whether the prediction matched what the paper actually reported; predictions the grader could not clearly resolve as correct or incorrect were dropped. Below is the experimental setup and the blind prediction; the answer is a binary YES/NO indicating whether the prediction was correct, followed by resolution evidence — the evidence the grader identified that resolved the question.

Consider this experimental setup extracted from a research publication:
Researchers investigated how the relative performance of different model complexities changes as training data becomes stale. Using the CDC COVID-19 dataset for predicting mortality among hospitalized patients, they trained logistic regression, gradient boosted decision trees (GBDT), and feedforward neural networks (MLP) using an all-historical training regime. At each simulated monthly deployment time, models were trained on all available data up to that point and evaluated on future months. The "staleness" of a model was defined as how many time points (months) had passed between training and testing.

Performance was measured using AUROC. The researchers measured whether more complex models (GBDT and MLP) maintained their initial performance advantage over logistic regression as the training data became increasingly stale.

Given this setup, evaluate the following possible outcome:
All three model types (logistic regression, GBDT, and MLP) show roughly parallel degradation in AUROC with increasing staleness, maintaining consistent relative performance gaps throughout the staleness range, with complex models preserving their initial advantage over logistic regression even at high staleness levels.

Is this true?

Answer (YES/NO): NO